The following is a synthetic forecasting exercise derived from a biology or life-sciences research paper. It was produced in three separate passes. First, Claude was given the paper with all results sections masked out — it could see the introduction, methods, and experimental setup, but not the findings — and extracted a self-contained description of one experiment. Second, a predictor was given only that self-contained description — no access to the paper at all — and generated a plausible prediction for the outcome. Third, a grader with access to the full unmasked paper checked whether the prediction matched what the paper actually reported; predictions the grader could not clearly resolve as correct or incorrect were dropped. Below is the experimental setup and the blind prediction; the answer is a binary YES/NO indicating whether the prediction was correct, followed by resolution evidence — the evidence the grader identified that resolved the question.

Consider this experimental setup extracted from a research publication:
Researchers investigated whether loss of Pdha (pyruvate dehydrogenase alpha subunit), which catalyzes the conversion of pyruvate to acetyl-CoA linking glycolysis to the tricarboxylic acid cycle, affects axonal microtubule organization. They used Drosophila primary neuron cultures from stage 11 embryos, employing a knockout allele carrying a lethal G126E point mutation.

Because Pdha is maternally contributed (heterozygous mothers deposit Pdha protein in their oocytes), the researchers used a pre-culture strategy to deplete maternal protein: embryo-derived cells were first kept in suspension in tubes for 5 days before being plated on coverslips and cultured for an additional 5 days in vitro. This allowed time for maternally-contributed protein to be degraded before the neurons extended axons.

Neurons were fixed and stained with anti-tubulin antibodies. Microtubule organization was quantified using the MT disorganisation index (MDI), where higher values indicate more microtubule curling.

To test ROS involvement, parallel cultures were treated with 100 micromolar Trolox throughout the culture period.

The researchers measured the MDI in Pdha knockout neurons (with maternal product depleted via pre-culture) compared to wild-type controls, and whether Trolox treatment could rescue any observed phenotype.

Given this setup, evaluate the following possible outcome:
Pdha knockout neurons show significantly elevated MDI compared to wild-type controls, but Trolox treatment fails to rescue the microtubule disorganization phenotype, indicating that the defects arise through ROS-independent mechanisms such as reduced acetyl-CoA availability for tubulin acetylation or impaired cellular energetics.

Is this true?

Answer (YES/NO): NO